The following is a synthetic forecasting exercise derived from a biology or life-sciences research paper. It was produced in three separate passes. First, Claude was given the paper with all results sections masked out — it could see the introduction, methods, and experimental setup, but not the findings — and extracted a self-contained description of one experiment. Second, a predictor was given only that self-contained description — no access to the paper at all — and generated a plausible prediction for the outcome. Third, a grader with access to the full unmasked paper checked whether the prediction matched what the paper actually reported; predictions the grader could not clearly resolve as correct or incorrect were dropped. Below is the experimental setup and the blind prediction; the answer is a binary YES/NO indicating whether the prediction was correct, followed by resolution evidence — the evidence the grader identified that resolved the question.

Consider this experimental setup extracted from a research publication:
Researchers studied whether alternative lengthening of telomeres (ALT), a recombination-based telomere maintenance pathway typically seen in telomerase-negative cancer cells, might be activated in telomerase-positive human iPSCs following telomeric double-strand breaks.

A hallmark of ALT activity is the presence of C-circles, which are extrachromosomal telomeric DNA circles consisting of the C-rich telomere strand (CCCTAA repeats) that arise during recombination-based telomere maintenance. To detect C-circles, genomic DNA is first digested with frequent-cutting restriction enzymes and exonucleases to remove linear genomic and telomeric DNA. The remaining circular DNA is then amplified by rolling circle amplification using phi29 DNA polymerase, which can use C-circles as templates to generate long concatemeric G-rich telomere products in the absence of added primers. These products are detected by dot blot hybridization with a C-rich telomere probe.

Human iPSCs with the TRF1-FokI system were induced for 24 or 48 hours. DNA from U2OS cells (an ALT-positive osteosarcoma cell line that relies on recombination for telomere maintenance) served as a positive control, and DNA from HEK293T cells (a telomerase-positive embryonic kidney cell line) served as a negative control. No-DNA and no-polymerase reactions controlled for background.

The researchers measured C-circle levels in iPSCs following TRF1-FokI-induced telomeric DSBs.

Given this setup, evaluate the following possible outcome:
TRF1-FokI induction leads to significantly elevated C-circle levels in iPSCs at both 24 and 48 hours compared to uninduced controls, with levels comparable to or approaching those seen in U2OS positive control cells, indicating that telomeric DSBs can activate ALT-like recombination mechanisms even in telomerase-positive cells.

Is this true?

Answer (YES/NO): NO